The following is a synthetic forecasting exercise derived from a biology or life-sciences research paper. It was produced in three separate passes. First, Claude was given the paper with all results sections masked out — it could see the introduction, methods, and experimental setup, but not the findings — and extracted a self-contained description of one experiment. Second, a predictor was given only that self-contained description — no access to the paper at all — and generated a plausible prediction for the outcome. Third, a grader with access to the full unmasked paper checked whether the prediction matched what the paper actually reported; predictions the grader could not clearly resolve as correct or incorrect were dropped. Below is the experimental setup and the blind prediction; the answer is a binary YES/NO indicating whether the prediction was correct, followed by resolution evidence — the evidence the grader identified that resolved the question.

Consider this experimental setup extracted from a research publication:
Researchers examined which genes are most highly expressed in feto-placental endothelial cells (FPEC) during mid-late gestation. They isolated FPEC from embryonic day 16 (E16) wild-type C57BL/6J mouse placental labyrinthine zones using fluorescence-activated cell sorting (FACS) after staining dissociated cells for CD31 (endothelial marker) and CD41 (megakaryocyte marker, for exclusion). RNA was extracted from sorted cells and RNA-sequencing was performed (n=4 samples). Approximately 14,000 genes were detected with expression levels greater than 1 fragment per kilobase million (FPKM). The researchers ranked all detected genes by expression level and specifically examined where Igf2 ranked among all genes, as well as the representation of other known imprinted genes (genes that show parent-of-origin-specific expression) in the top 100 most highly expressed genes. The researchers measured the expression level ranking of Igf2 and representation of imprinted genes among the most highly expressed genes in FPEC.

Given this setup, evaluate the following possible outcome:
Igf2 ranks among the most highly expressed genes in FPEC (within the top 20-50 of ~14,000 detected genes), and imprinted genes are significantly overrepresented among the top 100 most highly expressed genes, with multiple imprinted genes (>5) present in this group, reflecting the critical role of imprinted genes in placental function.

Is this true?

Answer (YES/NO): NO